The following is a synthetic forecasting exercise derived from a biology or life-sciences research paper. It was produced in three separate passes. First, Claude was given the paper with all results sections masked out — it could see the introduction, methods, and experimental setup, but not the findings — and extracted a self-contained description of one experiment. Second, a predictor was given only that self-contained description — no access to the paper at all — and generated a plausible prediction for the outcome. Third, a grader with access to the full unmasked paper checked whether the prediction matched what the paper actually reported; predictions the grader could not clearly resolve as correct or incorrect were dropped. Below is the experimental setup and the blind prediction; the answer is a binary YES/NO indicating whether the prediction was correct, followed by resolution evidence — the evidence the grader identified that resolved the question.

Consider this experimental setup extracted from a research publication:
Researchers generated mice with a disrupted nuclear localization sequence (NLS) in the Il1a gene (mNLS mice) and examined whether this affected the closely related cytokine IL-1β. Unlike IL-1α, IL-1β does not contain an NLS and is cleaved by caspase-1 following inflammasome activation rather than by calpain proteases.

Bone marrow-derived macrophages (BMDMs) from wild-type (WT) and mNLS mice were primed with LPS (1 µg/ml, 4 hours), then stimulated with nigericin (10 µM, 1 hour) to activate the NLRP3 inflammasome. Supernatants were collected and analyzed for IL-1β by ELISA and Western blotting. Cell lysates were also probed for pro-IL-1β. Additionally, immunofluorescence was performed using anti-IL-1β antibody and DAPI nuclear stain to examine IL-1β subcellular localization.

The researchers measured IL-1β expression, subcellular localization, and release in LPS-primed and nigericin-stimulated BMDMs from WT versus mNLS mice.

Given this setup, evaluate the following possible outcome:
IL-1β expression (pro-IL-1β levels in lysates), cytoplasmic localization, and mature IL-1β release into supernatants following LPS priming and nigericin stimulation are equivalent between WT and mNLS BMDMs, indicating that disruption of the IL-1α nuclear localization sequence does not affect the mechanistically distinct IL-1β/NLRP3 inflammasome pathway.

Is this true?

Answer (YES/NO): YES